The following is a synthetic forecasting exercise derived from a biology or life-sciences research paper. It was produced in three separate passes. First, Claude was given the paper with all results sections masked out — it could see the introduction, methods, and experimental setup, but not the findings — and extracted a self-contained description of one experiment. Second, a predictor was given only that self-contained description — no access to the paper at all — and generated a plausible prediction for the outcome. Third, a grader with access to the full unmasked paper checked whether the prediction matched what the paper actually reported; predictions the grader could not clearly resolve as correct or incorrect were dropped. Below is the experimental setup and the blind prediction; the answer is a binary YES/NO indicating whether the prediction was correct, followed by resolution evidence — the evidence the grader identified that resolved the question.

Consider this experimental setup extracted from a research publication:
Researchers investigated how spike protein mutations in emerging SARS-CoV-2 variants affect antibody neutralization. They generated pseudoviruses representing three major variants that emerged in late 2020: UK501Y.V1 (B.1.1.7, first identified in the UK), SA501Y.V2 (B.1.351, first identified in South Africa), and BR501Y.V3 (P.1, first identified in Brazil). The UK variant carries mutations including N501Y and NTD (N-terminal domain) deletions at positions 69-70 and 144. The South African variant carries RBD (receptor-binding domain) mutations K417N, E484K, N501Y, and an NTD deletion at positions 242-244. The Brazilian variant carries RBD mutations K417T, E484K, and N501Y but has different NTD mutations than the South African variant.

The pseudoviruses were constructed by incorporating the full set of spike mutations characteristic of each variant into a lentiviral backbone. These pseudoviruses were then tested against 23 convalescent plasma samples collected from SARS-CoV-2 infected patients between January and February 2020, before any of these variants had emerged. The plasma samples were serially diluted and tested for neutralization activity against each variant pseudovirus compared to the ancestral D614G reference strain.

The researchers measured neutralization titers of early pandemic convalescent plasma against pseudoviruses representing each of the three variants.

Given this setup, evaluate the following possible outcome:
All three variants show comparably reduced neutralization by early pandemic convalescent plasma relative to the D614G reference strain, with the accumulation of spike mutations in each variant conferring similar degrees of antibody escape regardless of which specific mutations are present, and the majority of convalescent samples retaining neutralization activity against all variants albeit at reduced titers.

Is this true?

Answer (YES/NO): NO